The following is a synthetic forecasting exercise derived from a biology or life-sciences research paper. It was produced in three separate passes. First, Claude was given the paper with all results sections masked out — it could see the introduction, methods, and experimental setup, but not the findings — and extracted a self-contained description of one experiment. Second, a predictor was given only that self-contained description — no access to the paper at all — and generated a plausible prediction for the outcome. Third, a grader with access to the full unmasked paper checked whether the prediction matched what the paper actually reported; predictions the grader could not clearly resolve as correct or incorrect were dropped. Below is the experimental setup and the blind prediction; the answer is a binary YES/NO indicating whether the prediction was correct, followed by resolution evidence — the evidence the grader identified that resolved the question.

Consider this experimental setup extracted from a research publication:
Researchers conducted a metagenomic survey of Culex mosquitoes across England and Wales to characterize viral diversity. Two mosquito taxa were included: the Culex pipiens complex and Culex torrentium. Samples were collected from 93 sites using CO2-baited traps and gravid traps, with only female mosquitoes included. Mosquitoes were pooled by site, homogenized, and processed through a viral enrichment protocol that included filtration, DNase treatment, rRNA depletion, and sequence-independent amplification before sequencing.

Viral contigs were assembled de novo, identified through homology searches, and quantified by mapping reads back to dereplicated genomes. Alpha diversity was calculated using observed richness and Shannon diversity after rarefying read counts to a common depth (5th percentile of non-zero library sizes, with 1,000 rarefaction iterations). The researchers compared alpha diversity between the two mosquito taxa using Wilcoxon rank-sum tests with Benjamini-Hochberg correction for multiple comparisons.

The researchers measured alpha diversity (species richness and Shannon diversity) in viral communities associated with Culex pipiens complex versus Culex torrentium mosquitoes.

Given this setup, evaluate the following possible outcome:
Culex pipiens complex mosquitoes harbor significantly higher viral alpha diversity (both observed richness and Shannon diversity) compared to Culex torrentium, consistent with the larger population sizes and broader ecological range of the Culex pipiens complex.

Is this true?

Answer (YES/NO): NO